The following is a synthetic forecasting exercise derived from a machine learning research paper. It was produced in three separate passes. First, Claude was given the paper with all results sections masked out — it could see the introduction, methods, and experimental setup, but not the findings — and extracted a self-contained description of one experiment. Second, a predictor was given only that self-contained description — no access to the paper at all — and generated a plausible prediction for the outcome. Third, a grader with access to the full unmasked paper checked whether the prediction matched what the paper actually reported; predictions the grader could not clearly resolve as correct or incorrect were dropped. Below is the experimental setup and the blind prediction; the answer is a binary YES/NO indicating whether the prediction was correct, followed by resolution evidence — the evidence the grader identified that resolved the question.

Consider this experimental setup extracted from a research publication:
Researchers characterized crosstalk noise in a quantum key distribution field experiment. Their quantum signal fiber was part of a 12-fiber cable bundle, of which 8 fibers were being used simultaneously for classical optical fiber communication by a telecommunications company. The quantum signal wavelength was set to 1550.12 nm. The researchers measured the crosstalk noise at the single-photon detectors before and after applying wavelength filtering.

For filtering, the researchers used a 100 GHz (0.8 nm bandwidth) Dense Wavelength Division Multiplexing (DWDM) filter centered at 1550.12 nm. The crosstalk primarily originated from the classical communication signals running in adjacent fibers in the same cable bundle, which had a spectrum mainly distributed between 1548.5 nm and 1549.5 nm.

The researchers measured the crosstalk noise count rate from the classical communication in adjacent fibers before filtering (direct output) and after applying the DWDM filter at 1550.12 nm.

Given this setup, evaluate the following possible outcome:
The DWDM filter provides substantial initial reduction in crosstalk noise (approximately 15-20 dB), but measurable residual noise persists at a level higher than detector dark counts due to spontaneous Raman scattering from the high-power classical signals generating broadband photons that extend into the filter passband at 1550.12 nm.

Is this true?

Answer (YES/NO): NO